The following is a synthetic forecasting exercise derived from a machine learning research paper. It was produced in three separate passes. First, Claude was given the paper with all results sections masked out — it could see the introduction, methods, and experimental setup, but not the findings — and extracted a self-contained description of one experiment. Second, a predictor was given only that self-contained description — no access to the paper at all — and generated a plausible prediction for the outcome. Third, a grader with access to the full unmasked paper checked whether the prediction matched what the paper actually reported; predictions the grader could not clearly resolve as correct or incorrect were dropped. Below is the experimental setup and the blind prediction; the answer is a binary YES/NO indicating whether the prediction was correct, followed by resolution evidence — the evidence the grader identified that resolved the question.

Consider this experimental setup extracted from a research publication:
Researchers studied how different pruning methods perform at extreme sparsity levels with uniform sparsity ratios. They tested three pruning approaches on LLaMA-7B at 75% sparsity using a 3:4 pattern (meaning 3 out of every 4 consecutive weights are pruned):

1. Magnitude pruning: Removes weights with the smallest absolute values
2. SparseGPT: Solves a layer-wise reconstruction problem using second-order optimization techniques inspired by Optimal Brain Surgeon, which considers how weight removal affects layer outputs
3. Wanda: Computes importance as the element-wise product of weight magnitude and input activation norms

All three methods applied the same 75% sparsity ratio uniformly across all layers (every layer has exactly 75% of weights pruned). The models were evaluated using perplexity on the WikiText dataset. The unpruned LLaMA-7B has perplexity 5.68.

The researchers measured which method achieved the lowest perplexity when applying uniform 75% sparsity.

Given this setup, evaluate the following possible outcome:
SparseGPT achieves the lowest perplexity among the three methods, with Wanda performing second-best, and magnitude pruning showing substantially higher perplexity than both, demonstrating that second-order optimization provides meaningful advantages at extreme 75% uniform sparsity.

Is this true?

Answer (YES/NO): YES